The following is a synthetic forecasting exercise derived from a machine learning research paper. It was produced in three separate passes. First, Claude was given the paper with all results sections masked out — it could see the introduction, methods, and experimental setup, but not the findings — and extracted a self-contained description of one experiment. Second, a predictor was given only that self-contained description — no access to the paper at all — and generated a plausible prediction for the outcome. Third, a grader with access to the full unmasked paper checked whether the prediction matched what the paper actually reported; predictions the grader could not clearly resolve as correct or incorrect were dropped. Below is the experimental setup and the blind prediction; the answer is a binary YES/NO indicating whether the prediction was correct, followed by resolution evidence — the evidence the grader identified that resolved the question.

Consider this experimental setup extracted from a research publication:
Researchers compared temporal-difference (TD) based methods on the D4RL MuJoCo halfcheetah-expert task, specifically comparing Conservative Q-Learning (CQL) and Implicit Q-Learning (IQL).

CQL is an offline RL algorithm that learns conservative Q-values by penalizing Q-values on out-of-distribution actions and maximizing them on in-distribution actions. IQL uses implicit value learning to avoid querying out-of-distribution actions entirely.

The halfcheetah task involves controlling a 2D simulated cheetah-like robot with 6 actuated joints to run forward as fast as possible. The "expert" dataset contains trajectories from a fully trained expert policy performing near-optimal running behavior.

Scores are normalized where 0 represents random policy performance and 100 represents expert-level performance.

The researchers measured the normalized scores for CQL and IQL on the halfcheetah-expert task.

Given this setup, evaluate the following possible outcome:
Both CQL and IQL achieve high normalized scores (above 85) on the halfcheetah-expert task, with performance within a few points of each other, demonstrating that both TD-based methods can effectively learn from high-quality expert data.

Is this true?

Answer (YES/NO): NO